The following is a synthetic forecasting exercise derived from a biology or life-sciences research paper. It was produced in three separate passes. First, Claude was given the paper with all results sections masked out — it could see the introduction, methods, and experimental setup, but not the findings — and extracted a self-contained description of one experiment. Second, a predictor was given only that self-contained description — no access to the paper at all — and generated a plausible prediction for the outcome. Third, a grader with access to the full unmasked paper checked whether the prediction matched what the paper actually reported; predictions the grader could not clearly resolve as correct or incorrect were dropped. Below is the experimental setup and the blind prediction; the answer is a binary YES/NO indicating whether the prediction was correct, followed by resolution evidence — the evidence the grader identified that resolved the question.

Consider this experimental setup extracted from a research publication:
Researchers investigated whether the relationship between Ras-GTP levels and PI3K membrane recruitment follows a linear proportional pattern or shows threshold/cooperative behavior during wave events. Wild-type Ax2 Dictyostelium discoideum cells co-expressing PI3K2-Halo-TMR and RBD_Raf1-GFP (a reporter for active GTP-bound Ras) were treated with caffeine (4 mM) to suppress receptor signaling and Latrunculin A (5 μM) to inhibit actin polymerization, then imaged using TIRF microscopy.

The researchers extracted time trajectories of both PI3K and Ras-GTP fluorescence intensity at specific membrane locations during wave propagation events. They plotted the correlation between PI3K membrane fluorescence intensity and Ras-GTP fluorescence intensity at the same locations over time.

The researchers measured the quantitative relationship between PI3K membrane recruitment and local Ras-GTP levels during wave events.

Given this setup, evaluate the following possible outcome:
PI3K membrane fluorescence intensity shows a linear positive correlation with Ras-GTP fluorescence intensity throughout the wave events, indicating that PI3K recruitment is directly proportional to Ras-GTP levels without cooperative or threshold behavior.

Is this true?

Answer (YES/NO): YES